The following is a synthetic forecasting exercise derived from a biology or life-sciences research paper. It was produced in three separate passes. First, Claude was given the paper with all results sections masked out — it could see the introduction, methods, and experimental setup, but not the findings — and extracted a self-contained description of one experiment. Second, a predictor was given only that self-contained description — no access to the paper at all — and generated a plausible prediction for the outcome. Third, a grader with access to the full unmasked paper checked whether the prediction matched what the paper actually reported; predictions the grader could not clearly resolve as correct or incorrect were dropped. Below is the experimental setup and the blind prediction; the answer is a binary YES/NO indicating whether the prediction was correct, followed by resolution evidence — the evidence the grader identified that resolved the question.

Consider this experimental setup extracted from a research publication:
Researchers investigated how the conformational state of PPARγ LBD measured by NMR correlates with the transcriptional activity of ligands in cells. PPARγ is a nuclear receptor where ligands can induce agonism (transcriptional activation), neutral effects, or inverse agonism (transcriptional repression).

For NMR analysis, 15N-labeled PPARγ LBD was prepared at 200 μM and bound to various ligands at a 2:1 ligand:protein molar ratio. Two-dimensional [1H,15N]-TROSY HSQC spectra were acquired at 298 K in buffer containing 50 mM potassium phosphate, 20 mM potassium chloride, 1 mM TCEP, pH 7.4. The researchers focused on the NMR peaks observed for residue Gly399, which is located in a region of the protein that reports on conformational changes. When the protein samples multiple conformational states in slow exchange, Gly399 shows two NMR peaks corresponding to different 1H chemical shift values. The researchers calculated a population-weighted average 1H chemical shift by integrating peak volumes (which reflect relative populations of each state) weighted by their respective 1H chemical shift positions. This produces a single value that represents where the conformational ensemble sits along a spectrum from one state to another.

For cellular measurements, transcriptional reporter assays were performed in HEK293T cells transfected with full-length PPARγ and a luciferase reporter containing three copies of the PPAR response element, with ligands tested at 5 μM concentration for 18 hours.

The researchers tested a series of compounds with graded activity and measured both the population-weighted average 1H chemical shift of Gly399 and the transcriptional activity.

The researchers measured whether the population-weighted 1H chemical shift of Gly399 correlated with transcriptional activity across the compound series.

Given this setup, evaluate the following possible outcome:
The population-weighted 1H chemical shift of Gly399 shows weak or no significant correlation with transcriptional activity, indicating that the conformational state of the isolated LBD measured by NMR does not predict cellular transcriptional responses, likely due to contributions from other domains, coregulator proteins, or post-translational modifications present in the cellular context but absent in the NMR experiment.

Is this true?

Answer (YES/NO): NO